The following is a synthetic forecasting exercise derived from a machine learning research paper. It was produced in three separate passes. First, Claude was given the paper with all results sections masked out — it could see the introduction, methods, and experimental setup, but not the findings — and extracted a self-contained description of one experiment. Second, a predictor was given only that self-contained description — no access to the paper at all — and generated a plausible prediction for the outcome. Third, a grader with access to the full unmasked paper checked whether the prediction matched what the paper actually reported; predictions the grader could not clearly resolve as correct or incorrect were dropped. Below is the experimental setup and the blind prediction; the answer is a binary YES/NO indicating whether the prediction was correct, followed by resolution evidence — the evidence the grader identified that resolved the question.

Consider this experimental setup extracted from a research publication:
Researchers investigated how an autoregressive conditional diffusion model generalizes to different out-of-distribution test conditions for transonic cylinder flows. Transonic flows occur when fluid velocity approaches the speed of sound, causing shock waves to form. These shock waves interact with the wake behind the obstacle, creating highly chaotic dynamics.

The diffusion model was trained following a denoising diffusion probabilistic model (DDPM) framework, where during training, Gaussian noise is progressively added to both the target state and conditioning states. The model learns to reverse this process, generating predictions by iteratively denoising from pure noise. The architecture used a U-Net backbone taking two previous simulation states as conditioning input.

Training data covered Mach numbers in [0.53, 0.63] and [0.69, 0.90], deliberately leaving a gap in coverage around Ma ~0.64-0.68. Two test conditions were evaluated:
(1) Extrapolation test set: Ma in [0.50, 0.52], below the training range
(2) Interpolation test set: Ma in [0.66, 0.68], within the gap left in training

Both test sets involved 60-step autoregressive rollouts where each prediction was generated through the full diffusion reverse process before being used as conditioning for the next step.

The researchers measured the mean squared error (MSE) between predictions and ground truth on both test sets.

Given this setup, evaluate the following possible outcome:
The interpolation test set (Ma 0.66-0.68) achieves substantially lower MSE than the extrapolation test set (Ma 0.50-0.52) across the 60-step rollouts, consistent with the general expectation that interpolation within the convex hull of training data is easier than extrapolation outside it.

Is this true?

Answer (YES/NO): NO